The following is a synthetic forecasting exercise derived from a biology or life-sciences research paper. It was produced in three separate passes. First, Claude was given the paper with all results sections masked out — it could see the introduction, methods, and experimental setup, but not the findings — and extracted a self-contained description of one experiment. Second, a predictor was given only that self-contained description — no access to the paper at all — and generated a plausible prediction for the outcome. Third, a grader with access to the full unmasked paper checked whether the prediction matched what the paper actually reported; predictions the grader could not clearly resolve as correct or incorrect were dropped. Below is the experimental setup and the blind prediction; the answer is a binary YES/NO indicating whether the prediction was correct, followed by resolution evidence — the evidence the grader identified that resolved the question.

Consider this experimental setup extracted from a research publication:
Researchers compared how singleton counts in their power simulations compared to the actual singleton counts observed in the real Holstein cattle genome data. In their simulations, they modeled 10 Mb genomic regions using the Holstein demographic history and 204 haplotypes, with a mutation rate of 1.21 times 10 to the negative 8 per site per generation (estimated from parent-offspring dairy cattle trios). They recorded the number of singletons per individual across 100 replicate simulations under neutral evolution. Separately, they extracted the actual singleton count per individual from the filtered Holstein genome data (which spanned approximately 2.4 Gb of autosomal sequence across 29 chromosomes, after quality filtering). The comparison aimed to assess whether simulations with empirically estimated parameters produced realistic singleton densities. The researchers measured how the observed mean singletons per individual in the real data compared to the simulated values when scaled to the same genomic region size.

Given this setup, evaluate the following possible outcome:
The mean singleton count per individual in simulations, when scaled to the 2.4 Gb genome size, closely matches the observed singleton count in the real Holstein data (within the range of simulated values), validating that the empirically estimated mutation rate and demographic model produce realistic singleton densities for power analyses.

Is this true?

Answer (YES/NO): NO